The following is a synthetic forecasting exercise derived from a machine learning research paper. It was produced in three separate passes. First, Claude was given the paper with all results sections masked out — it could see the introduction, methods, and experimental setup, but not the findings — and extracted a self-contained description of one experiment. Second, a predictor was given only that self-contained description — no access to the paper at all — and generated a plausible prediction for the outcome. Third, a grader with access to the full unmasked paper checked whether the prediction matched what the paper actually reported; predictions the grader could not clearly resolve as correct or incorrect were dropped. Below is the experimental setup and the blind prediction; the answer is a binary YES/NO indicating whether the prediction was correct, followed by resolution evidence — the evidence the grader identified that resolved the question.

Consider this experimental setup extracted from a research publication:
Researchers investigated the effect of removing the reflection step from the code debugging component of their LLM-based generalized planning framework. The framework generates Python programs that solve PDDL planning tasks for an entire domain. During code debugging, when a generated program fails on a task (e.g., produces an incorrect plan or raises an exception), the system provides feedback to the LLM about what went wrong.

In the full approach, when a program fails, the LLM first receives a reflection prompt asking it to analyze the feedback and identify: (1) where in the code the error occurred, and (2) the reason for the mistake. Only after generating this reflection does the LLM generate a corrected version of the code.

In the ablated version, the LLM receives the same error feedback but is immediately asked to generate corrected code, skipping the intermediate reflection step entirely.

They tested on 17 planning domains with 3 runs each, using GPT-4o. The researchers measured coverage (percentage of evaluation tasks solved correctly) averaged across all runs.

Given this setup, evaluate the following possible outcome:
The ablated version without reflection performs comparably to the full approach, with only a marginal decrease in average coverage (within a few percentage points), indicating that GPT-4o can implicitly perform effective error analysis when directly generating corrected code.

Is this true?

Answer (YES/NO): NO